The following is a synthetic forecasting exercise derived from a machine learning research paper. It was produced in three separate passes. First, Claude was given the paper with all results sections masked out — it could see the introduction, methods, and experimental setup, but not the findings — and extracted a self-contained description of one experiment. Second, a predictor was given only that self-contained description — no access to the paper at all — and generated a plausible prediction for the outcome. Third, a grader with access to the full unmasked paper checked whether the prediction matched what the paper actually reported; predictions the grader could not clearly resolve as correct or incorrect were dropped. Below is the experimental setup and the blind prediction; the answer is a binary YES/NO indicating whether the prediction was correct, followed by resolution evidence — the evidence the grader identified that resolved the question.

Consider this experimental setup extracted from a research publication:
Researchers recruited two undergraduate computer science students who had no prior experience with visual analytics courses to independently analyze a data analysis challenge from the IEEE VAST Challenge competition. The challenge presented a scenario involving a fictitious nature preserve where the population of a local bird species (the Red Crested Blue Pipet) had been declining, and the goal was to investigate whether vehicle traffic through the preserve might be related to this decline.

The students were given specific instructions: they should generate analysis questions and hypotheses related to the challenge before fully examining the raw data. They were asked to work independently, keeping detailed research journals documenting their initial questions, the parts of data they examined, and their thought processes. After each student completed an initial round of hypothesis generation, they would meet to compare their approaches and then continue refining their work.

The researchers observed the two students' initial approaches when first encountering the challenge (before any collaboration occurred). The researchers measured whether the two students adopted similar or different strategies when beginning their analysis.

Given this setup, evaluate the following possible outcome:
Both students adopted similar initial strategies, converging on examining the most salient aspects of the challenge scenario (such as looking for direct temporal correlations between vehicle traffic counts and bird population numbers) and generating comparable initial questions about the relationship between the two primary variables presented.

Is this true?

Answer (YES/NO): NO